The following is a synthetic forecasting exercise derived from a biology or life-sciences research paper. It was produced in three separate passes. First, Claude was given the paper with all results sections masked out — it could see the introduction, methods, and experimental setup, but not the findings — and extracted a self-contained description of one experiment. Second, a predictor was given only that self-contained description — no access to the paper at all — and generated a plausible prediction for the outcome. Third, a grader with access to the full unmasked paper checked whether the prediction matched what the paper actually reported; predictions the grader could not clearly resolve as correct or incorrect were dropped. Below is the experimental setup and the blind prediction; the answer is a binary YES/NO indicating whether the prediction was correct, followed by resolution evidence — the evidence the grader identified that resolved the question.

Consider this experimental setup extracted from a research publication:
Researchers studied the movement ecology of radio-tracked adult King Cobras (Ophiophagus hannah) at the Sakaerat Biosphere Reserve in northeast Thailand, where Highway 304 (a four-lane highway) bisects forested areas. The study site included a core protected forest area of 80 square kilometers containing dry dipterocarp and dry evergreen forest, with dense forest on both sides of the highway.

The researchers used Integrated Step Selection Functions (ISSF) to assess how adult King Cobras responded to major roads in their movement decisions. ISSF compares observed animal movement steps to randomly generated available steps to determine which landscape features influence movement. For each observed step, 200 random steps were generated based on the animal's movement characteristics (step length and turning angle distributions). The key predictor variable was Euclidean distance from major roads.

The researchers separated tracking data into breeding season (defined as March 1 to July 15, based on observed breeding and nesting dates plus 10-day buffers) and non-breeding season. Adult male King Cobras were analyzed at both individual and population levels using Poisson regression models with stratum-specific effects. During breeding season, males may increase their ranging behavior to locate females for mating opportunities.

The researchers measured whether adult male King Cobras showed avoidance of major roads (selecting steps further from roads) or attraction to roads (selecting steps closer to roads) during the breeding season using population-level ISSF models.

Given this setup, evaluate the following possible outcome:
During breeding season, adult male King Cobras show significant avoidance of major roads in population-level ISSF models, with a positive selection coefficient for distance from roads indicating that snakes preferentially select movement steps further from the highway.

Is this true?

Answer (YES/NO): NO